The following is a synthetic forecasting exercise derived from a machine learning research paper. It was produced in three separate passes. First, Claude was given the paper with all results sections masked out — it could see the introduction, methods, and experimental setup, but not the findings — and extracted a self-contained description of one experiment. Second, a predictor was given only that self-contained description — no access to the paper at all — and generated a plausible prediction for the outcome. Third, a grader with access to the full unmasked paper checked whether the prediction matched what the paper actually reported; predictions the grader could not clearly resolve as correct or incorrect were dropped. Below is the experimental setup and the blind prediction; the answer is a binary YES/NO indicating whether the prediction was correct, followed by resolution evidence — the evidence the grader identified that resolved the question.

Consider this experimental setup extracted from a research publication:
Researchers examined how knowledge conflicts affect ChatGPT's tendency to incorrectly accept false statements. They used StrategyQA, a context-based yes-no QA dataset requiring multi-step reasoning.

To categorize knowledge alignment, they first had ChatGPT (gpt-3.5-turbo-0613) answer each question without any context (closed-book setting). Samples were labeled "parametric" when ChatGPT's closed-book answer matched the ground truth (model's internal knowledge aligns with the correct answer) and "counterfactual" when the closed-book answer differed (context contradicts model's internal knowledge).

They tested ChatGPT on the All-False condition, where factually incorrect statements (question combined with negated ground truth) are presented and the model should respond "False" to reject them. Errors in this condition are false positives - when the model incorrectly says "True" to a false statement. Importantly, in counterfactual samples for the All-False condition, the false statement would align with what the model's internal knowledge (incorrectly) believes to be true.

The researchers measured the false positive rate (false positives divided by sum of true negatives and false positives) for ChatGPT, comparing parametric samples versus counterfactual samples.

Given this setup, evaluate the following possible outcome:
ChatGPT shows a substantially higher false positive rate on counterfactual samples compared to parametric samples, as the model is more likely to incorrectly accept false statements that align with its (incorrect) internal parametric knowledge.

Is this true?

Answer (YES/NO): YES